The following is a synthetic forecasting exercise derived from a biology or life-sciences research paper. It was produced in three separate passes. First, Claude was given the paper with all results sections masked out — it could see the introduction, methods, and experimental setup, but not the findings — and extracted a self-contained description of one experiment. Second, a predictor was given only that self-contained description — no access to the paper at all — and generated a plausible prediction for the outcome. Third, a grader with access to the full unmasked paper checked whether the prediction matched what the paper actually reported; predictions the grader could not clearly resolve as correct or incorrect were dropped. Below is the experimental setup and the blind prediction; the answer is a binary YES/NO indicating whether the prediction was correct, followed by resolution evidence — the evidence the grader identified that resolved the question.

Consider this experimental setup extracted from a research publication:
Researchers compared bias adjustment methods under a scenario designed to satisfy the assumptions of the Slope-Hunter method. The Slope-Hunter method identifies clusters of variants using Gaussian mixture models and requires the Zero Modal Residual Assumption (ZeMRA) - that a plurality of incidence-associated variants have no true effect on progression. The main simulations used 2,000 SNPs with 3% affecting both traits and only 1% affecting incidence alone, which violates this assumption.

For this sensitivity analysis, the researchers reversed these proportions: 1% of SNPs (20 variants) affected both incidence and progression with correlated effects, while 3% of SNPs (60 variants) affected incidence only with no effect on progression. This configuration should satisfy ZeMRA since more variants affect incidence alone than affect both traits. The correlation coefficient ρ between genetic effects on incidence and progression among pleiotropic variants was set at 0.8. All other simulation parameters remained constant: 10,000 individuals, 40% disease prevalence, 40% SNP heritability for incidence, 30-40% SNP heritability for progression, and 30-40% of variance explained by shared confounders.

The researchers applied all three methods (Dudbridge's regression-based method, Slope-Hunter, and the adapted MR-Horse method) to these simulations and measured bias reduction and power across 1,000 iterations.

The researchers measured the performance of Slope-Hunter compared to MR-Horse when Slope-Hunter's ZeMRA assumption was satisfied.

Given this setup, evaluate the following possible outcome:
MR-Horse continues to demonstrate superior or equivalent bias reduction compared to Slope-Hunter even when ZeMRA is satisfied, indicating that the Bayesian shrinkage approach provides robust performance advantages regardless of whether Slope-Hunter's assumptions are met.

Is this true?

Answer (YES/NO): NO